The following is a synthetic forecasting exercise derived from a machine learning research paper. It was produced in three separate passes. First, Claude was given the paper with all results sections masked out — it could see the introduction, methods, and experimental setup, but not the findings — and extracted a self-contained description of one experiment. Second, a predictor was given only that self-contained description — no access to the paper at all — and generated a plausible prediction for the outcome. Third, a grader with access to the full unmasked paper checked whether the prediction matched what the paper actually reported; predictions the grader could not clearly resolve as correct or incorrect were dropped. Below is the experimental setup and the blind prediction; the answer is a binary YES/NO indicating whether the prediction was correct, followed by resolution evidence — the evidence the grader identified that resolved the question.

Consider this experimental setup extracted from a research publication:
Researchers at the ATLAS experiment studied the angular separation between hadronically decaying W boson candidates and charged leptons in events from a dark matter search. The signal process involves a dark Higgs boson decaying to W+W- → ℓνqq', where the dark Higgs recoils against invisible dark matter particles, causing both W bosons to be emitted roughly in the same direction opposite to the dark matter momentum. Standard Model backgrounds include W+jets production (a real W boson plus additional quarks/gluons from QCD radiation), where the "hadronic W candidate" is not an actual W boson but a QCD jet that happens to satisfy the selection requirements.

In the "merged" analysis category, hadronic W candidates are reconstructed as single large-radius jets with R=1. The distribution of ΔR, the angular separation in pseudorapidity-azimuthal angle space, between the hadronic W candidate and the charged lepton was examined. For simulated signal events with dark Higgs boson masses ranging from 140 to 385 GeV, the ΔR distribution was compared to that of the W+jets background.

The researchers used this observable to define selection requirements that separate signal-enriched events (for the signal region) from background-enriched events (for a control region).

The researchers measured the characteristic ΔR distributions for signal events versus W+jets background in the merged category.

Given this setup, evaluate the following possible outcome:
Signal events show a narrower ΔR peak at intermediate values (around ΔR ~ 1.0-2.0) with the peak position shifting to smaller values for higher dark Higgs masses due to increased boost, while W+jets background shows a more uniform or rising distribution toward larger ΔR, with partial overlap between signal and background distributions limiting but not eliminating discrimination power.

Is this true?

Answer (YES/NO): NO